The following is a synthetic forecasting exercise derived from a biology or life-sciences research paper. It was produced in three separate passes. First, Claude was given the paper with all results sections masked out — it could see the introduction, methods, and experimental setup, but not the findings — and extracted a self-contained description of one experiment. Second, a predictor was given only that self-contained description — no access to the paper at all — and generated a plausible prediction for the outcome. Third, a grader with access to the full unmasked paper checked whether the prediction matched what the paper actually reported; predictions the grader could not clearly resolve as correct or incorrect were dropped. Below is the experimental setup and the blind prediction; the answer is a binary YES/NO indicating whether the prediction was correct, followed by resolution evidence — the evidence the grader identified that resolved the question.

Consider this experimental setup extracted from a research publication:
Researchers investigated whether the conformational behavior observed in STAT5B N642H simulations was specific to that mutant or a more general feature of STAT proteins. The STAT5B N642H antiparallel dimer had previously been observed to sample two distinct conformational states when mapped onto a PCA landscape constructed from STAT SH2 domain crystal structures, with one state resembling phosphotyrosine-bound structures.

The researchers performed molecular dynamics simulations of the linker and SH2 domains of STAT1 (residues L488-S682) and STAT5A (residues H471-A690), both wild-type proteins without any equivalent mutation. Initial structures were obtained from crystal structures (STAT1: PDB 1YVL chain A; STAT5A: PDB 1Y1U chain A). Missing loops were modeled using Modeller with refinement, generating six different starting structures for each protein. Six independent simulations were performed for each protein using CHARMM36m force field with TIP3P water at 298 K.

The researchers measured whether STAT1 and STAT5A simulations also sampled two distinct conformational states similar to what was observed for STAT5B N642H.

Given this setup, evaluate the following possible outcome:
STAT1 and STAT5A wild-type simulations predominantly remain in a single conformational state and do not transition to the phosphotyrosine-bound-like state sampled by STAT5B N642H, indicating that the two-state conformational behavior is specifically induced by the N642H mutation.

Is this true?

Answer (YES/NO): NO